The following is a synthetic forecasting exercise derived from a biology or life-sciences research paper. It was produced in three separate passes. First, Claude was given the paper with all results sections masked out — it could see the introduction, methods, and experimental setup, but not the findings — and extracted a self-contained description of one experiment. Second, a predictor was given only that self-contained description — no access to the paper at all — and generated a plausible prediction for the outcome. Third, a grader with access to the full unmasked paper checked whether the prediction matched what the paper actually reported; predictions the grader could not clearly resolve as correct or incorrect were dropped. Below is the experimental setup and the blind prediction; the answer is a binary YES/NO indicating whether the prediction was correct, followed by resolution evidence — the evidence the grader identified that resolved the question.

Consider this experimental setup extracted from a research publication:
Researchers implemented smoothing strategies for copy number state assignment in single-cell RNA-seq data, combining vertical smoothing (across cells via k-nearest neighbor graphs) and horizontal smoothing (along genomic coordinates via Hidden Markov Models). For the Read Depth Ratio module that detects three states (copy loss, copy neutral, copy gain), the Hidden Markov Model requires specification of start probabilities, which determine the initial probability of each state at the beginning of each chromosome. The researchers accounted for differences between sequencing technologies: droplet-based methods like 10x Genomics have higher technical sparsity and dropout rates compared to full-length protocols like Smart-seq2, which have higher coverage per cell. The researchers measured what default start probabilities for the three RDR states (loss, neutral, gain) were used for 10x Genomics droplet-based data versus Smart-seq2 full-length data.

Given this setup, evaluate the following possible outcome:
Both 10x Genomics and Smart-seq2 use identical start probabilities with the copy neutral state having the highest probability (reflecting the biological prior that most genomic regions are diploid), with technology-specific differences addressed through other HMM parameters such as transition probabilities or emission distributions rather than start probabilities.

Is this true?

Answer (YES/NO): NO